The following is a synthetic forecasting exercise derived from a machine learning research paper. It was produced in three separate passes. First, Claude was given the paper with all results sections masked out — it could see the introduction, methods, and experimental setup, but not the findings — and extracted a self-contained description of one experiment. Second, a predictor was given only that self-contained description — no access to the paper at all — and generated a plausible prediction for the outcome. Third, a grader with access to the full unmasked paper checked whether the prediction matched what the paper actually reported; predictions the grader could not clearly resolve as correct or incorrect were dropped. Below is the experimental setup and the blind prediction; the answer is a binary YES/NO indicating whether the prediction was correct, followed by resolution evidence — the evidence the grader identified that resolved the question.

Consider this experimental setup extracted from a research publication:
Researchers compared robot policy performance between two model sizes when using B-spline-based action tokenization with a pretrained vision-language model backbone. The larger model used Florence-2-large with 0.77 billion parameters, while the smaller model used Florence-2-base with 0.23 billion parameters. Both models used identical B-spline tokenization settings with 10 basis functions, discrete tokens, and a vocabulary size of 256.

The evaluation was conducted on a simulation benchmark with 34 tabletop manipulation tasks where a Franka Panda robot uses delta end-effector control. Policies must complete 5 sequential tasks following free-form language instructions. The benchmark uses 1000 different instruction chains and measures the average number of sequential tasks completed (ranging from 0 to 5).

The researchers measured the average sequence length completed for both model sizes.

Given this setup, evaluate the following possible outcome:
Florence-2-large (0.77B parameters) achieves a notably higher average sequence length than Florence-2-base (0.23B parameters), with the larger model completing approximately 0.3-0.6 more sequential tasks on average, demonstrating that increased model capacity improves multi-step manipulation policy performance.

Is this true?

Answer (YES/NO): YES